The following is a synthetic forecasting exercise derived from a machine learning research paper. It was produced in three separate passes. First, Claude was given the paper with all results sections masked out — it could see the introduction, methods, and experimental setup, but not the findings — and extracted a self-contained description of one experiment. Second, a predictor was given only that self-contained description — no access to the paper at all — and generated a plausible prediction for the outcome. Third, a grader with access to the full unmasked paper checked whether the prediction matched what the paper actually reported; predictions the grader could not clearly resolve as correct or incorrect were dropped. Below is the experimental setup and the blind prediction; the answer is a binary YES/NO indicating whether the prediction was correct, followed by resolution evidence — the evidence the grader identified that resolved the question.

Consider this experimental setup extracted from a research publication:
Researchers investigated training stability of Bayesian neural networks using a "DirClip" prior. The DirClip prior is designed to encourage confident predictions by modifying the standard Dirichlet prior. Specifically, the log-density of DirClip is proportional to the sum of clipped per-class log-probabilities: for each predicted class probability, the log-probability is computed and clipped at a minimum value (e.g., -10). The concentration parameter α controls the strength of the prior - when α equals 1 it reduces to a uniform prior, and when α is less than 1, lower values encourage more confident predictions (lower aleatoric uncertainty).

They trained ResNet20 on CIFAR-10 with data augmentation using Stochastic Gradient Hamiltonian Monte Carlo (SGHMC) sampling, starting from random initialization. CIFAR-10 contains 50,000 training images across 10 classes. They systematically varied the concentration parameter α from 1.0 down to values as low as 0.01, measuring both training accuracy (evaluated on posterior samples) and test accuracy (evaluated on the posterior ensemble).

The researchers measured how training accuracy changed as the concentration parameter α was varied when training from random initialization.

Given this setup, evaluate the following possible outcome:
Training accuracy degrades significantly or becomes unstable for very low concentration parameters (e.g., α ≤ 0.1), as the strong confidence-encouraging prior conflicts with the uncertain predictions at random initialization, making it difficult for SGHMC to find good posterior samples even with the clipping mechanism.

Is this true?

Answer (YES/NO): NO